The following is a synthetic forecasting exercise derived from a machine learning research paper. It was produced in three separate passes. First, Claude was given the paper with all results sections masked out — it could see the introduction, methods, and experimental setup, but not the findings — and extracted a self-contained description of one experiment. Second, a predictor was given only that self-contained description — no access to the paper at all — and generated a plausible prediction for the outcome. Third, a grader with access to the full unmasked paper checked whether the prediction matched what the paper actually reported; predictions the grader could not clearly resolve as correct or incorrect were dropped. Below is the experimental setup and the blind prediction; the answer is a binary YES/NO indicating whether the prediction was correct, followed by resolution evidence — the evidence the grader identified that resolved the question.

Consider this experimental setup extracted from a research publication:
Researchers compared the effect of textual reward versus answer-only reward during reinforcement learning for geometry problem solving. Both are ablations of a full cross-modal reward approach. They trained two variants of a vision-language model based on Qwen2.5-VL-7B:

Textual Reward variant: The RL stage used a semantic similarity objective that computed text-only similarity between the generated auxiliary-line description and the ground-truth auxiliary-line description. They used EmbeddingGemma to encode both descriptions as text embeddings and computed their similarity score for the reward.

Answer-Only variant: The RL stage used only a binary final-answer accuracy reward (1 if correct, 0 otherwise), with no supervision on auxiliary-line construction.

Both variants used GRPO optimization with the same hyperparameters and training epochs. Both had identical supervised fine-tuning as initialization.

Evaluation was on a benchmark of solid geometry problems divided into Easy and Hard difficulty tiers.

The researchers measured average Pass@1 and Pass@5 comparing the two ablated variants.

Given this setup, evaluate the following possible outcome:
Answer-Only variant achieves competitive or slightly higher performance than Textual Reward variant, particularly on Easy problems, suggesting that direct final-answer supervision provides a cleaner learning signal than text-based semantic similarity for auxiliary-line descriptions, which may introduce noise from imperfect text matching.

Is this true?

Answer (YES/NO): YES